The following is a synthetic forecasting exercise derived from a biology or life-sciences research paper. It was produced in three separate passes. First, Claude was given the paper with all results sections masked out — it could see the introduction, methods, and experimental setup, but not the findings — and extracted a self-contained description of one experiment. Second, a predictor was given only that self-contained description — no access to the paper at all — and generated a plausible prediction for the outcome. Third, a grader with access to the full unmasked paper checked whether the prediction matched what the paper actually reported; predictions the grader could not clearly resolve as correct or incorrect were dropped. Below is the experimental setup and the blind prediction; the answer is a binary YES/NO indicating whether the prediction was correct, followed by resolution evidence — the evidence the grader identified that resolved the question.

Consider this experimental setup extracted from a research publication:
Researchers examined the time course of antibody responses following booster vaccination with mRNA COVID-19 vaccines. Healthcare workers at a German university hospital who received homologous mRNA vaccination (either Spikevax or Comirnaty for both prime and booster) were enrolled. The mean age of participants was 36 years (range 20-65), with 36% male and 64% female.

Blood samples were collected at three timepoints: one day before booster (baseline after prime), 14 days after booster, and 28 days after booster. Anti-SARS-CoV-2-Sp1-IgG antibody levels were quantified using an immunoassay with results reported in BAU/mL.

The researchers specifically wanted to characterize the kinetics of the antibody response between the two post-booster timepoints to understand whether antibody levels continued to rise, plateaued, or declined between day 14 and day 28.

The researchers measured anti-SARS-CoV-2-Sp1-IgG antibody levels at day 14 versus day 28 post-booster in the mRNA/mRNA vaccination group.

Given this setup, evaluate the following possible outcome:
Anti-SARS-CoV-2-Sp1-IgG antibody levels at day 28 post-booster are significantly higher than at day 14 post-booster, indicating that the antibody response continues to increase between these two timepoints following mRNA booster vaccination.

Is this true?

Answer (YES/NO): NO